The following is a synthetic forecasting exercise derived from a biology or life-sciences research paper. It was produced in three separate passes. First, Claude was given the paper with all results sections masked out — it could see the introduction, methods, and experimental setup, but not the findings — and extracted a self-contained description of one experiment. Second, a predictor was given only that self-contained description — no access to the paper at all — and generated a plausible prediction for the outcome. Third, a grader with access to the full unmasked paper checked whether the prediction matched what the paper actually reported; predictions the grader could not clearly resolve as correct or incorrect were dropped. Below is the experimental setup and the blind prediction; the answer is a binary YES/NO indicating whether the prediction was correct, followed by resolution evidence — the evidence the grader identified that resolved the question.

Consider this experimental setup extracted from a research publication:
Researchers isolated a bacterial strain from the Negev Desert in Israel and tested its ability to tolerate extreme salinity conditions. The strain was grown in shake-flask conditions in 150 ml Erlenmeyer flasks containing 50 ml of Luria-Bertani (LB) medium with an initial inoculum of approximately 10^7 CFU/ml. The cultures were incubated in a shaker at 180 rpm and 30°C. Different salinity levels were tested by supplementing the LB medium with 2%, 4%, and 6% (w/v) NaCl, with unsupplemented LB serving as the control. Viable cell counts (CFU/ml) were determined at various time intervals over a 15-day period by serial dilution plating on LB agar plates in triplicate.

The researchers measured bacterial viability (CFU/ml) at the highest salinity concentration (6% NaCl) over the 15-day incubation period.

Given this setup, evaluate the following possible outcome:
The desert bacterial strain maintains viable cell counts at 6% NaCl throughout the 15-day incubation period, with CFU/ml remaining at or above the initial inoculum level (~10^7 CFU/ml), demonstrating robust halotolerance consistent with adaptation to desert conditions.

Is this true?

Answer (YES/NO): NO